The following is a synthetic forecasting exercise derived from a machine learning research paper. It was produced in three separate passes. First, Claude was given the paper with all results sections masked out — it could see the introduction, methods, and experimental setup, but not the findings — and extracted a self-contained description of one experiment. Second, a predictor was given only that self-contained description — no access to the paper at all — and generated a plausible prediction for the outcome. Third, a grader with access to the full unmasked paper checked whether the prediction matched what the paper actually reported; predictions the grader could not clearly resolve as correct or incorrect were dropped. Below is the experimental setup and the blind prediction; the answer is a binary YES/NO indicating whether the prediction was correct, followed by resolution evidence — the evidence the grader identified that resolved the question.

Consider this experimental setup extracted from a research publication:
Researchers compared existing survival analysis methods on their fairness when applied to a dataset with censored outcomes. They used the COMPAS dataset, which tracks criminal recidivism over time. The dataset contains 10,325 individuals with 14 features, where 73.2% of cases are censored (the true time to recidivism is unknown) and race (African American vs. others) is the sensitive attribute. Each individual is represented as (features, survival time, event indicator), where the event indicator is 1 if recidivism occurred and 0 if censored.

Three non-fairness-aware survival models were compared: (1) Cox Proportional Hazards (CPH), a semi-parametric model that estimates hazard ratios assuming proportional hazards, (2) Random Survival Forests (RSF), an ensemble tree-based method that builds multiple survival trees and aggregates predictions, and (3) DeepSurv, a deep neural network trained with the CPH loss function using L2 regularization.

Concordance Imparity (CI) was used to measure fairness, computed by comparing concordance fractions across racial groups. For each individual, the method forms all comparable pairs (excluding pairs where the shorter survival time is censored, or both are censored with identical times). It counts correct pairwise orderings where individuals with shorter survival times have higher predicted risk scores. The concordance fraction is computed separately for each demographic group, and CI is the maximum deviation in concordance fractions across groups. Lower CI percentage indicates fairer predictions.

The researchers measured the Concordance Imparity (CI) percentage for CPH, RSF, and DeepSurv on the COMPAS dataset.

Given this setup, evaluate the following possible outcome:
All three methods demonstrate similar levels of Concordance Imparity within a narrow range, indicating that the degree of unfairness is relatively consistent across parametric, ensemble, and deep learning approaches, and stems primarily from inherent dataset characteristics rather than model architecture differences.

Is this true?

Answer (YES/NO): NO